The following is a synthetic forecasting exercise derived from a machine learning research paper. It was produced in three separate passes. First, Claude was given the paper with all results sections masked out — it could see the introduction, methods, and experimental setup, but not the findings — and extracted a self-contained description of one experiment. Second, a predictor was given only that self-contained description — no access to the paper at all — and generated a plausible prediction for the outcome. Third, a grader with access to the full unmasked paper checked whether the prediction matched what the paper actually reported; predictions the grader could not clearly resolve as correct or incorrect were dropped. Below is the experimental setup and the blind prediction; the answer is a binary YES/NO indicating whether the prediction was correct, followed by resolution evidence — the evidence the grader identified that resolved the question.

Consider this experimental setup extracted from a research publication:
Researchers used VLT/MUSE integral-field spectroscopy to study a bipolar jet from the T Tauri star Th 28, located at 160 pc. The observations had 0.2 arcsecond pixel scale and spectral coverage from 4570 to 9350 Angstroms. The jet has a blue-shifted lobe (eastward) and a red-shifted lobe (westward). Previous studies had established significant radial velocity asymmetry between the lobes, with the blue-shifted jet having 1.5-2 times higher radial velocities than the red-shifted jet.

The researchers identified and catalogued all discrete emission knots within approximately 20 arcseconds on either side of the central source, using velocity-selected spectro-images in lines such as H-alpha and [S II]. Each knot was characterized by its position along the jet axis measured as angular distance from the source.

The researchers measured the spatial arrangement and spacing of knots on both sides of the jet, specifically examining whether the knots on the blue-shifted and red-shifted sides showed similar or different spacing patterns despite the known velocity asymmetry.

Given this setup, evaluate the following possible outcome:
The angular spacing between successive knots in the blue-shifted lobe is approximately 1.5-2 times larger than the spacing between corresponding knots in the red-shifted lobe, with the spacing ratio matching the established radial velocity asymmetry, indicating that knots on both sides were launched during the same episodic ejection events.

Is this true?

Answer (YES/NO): NO